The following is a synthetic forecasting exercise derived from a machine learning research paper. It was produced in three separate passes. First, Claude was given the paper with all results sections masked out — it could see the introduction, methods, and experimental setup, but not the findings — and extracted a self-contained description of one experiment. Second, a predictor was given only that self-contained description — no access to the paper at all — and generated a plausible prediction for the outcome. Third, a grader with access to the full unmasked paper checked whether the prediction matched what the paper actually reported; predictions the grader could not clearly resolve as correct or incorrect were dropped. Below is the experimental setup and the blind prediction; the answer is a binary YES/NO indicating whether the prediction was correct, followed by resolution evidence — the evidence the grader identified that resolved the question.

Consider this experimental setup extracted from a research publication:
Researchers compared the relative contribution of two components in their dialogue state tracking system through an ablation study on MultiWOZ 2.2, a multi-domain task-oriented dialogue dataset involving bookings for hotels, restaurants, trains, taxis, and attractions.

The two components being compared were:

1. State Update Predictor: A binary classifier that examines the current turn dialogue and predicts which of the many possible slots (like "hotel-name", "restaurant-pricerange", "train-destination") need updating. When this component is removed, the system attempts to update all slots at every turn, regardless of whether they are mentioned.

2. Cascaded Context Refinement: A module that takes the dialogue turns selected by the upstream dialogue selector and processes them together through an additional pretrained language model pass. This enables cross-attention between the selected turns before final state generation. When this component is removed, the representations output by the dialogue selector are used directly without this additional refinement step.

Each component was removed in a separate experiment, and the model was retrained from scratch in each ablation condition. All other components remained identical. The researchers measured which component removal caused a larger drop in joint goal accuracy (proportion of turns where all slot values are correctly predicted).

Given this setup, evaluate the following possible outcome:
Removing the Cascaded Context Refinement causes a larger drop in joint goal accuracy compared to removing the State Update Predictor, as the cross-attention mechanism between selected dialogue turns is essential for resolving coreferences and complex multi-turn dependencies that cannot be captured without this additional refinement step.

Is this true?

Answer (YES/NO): NO